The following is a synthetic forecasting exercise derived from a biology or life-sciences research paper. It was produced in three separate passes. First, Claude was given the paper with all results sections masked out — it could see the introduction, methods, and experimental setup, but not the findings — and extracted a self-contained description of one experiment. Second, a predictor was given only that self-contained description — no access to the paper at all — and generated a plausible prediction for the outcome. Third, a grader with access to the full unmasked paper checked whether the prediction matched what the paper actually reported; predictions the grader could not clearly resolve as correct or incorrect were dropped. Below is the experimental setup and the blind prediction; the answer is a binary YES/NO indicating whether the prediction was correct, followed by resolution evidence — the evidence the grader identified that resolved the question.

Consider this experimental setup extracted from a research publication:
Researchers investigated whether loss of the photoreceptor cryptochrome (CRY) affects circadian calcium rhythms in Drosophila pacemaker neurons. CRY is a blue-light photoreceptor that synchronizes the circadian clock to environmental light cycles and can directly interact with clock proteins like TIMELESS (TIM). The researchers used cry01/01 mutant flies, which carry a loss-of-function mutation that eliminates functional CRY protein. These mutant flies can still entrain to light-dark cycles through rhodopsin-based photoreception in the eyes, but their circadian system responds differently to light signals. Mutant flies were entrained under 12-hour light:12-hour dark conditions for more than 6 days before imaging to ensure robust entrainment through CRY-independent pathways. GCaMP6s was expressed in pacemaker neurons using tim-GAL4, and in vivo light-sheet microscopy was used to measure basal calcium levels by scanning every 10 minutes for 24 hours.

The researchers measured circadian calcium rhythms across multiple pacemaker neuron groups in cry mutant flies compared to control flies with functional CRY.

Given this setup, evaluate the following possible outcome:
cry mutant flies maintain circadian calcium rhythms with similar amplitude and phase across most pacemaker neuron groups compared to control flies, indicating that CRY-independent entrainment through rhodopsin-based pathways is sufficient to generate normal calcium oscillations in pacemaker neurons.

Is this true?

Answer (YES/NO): YES